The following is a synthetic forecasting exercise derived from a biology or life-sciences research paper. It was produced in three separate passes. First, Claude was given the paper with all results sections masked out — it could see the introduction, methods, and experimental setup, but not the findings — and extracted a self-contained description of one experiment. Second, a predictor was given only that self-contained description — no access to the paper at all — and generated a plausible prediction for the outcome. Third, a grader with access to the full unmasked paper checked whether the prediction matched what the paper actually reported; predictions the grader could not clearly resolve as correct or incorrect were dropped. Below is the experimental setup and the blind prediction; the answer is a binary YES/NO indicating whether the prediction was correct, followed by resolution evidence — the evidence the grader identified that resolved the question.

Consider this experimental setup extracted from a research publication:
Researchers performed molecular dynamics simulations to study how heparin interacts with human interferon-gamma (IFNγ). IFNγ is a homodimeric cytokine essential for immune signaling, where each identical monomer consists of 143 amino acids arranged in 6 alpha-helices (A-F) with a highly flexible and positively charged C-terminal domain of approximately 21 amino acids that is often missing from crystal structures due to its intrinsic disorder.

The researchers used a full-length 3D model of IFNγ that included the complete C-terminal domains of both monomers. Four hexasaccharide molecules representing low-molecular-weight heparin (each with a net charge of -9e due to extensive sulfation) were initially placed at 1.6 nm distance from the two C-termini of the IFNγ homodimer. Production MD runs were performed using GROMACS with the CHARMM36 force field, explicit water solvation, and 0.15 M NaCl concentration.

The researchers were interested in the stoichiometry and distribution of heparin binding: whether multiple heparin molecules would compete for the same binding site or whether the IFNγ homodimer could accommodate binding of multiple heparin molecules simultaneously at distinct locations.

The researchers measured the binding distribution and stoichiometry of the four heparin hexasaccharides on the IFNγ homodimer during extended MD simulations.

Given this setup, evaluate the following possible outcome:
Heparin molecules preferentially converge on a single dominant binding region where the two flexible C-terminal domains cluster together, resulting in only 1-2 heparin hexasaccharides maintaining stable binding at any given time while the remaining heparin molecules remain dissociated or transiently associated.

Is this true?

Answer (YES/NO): NO